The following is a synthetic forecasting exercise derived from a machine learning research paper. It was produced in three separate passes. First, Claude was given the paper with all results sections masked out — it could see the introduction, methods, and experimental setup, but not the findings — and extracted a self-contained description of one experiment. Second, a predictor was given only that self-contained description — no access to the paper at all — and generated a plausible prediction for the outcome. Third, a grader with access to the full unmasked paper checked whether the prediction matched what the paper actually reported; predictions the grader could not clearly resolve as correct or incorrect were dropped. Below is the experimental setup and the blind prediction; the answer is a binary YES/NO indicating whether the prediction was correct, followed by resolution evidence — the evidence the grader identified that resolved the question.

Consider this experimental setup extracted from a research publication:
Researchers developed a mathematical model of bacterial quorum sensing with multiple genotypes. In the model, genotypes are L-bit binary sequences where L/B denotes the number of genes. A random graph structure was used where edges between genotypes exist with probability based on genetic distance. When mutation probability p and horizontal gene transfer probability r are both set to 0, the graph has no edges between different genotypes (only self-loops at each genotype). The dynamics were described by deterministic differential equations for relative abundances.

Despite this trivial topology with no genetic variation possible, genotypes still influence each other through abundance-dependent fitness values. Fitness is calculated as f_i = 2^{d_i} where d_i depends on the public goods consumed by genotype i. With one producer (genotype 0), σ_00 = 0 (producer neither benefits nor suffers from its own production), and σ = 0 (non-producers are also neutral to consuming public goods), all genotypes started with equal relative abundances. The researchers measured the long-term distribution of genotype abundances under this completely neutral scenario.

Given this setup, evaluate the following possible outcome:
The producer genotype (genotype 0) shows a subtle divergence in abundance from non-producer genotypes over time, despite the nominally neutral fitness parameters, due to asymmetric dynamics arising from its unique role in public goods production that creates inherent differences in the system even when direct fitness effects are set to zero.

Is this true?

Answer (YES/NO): NO